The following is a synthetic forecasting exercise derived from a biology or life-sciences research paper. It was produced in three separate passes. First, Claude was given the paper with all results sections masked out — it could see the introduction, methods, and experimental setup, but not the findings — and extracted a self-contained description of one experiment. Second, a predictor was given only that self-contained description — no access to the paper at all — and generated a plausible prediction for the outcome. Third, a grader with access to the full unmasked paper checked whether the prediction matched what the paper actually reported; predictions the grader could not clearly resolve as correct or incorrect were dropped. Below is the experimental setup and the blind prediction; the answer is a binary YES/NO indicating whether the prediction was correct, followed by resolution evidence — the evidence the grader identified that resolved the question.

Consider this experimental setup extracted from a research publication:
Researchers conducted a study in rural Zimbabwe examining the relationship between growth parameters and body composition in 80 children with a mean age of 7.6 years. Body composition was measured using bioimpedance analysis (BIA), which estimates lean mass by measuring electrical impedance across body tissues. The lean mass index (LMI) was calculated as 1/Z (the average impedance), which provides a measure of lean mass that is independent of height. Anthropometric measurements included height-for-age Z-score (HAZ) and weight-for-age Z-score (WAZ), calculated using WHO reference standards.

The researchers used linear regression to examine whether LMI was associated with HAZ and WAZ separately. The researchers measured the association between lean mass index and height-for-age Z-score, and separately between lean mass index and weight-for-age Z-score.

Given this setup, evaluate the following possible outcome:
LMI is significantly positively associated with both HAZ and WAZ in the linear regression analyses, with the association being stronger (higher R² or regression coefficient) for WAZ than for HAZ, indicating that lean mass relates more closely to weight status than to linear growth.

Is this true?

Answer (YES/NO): NO